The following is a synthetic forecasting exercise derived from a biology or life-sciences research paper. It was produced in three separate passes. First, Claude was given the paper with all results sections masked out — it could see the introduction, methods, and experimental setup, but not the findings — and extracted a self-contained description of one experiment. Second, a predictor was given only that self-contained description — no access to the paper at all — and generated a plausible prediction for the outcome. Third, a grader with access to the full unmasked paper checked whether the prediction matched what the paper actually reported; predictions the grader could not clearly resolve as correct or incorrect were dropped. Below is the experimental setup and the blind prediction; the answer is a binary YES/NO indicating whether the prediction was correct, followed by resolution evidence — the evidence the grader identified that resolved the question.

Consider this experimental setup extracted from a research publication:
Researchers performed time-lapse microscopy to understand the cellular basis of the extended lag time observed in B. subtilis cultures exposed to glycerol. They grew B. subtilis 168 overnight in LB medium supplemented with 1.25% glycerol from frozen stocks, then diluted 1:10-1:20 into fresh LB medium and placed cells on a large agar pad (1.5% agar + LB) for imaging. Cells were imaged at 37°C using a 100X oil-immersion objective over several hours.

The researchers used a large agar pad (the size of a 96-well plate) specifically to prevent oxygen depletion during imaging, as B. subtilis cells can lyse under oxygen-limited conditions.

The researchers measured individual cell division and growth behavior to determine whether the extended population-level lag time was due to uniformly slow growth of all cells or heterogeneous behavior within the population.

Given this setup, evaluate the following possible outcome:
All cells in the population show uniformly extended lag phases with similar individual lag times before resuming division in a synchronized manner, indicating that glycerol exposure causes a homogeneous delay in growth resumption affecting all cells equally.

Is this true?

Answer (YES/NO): NO